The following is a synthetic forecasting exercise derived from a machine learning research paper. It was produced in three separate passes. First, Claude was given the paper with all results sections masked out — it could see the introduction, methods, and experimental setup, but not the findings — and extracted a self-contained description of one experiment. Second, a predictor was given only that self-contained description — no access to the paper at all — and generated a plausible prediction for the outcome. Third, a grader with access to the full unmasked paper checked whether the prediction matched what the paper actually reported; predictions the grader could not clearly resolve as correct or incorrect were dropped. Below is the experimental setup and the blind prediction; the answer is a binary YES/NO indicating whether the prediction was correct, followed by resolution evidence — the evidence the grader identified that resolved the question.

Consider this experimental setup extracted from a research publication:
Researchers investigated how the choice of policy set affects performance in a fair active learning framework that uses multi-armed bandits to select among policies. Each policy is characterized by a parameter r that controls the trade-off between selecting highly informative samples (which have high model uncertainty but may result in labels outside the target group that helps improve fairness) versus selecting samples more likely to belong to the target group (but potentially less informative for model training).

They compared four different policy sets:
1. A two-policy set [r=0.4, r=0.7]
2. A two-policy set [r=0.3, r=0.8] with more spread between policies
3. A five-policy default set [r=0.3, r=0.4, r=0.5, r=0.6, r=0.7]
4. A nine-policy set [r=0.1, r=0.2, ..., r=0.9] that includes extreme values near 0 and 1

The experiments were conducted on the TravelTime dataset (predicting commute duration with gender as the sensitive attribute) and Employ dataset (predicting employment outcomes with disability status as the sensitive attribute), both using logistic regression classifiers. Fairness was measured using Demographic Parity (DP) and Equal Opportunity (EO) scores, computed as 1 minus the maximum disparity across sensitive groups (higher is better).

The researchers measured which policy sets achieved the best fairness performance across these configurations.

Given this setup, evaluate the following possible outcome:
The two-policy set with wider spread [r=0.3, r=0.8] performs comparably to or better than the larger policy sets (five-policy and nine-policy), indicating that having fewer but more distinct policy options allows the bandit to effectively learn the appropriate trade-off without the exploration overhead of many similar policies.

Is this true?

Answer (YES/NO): NO